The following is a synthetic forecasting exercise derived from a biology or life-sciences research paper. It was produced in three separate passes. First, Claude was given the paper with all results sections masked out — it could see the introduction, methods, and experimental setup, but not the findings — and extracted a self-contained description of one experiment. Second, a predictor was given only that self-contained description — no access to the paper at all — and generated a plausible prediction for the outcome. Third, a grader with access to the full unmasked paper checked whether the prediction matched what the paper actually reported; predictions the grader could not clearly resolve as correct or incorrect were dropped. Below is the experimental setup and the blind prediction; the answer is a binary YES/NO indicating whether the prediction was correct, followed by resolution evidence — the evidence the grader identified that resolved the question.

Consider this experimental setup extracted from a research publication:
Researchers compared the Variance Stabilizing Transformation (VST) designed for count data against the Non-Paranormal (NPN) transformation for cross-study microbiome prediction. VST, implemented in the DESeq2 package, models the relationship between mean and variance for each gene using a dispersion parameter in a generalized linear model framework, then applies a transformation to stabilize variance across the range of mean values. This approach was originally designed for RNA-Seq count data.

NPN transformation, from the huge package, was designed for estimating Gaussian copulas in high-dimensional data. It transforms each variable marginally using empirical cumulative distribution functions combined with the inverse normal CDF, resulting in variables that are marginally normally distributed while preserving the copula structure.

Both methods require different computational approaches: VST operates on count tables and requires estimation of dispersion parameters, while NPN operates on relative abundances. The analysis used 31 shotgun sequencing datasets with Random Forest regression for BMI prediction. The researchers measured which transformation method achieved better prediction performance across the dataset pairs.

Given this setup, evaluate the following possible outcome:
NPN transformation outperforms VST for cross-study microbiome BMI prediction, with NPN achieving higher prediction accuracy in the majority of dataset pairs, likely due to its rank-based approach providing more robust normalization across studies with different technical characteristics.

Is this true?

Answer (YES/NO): NO